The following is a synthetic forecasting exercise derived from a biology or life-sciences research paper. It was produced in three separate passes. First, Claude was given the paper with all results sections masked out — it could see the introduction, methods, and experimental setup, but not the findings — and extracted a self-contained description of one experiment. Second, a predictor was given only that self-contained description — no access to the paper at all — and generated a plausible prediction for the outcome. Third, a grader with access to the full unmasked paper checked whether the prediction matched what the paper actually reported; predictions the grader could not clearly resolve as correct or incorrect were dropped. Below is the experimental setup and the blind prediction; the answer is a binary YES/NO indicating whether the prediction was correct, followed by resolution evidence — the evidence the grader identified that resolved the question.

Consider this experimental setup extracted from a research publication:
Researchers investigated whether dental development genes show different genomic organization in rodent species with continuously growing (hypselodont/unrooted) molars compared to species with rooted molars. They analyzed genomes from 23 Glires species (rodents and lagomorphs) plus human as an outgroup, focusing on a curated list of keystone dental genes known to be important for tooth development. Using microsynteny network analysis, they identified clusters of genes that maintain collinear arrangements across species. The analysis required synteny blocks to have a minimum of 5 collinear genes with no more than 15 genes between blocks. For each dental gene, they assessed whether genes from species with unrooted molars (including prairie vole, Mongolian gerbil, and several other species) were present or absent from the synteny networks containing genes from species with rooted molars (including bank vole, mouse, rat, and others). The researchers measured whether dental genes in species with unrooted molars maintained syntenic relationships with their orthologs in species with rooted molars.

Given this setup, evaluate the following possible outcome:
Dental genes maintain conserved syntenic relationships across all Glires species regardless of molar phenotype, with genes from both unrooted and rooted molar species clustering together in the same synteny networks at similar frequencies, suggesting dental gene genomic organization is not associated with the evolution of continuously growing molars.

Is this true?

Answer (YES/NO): NO